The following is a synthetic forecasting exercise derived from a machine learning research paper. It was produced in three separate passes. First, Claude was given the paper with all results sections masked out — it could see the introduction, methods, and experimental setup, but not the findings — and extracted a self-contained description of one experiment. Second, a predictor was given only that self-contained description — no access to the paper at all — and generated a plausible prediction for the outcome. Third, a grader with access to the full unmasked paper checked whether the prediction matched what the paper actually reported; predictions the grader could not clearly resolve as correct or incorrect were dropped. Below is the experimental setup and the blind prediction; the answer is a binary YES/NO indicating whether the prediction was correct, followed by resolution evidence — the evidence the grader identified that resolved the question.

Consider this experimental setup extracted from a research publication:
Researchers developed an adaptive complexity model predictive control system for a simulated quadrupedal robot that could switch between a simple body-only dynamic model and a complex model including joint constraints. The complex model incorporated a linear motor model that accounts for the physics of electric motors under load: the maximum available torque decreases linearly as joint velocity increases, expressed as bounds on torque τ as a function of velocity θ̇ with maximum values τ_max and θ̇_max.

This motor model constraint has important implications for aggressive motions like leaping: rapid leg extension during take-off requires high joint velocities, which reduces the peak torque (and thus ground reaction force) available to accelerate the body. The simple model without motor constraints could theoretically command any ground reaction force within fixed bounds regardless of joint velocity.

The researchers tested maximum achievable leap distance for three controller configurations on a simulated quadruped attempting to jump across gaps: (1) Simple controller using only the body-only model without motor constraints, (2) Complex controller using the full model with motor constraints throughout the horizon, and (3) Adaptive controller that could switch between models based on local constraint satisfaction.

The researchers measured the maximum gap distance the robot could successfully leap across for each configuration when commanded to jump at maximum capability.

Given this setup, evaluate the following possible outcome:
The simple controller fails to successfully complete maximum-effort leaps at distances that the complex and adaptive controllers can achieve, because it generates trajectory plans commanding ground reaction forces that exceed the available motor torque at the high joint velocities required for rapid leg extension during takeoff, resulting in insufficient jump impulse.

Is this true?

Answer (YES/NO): YES